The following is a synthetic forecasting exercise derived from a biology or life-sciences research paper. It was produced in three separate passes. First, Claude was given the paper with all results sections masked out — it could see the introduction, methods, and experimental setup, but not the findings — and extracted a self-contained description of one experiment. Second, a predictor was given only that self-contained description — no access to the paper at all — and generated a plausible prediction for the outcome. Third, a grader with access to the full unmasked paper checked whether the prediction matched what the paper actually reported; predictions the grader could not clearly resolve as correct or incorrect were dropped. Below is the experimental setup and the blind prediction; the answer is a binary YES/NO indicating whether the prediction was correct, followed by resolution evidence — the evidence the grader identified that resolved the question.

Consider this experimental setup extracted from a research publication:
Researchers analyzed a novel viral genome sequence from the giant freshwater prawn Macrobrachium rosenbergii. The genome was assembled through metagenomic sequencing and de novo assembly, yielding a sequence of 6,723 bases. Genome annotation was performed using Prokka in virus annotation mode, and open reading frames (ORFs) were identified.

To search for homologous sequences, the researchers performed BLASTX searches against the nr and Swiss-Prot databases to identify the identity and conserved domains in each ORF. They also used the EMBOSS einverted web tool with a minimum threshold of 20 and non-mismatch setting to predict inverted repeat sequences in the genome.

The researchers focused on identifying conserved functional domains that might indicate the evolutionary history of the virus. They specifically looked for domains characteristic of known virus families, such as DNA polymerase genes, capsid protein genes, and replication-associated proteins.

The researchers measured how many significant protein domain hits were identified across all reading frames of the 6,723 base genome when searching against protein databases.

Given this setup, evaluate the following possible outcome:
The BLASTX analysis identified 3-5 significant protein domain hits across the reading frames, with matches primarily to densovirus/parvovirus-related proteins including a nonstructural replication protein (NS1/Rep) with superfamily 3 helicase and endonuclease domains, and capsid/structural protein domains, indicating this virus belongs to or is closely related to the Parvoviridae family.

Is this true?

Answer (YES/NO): NO